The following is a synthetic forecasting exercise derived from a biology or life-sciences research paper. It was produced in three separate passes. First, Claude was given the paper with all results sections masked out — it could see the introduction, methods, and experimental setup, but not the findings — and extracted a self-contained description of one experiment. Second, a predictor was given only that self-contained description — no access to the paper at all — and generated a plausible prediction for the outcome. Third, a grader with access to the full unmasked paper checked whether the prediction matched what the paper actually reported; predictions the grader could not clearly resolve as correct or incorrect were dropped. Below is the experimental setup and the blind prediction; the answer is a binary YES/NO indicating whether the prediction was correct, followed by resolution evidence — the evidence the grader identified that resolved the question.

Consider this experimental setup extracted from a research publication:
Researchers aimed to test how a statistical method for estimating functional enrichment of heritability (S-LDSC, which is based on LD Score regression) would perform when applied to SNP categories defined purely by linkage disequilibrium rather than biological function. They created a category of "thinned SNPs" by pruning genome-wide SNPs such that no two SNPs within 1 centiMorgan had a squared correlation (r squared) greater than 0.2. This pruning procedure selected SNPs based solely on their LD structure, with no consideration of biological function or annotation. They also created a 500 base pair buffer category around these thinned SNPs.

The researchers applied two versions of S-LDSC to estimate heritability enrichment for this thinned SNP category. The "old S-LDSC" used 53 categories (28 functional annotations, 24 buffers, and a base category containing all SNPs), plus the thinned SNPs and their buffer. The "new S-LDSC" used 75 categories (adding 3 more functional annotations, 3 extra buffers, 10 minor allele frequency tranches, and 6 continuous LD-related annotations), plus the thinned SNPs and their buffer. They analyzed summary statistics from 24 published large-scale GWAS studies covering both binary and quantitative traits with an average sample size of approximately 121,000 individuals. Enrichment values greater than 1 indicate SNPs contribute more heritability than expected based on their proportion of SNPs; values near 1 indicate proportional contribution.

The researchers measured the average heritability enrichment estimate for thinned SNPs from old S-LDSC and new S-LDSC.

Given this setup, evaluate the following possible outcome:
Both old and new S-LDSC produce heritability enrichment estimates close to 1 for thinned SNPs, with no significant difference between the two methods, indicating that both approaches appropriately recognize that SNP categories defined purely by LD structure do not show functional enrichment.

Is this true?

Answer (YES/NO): NO